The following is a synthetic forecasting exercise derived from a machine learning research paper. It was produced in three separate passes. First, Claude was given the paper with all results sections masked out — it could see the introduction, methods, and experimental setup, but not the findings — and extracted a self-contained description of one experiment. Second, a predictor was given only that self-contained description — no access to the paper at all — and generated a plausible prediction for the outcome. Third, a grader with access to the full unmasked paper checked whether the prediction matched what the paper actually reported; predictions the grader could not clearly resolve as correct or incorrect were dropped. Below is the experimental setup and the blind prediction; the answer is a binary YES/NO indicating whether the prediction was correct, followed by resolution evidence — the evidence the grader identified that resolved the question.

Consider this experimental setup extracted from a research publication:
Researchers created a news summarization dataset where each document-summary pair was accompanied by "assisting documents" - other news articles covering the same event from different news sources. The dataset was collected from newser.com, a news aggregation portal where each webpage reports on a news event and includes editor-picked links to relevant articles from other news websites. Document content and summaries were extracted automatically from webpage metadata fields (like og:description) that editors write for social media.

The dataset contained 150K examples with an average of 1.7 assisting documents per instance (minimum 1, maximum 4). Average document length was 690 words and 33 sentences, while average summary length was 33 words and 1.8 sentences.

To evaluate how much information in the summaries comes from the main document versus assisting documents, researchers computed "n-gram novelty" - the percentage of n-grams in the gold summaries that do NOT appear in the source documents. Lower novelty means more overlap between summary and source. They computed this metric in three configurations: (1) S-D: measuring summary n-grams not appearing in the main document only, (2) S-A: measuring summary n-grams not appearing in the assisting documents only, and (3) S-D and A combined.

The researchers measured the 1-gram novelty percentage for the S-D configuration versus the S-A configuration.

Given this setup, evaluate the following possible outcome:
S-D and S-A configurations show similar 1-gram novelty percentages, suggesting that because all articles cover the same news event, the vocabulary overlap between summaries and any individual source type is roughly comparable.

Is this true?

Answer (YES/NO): NO